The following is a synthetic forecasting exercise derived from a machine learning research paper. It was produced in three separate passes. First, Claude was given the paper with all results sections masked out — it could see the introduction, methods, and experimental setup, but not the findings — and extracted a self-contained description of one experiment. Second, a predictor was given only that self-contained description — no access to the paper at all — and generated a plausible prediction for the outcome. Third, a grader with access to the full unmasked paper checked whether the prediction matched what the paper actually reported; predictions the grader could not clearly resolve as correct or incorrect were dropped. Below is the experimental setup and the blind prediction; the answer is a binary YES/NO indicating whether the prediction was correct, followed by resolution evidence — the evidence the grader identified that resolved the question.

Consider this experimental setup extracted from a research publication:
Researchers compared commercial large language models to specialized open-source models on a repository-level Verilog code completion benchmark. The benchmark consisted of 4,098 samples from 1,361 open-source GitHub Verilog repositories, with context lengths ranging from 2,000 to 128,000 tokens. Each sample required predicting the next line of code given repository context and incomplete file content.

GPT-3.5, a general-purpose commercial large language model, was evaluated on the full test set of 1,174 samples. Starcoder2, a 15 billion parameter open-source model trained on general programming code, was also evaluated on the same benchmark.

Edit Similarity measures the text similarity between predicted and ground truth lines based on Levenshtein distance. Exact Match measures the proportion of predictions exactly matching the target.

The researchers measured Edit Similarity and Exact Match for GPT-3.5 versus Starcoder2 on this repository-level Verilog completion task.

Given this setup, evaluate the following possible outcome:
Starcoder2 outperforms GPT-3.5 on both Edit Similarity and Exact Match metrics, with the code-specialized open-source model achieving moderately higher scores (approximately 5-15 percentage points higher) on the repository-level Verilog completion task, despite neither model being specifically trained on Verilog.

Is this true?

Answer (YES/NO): NO